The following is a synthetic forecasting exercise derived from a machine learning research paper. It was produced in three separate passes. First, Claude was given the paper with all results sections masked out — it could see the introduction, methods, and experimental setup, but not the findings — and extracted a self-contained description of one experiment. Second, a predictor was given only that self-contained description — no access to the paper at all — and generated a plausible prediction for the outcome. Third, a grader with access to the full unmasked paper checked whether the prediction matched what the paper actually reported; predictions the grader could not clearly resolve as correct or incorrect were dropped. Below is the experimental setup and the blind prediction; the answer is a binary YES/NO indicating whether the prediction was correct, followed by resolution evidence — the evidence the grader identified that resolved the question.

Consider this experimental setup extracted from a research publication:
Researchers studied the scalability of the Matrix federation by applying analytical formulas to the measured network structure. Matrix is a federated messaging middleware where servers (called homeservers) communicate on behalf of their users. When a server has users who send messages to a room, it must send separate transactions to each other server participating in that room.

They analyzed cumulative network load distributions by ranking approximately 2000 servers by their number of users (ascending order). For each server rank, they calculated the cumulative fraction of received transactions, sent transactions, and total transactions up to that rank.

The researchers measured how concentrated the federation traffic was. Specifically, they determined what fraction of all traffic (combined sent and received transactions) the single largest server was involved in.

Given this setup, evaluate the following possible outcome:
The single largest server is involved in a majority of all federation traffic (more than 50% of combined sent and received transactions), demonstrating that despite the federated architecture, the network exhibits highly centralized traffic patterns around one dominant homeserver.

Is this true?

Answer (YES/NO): NO